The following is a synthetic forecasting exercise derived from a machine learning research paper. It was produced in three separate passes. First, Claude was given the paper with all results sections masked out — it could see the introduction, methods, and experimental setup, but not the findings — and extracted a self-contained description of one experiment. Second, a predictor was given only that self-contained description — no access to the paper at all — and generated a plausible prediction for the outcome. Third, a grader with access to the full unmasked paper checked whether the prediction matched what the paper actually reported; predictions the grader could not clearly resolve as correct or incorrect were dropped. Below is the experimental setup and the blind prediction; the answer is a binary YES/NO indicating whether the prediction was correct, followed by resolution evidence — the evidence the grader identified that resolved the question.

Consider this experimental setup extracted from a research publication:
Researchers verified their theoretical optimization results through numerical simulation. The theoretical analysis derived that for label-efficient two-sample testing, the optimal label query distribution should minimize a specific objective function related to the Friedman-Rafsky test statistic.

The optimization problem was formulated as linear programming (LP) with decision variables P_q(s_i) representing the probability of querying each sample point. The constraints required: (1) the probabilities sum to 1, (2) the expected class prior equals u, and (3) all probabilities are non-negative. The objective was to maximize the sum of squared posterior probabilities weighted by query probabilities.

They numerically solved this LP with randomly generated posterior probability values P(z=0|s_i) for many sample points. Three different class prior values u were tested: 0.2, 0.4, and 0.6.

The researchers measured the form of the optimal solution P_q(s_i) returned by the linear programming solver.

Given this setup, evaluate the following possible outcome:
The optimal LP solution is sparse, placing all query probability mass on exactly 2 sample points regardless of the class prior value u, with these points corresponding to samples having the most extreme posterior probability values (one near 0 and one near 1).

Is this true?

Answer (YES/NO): YES